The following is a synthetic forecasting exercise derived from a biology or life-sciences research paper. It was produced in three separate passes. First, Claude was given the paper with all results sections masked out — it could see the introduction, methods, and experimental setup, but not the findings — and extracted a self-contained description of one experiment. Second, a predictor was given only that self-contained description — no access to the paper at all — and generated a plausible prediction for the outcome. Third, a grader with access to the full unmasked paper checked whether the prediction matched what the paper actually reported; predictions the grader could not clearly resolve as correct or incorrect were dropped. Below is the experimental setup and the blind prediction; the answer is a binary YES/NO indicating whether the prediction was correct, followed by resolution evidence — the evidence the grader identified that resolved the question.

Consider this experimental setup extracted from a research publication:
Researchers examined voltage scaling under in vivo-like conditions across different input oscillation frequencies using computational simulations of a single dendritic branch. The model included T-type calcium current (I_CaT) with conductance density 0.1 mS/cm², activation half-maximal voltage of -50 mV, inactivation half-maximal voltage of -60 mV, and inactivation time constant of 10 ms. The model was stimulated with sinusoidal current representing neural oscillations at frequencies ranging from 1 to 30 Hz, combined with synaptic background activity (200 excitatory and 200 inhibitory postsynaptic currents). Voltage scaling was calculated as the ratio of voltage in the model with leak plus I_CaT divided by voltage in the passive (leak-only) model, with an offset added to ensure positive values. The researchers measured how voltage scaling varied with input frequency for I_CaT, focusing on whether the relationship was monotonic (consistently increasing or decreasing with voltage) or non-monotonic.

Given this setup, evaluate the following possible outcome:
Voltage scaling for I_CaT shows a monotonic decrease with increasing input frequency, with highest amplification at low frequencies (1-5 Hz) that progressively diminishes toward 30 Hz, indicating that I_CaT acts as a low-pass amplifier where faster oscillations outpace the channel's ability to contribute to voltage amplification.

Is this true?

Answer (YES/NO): NO